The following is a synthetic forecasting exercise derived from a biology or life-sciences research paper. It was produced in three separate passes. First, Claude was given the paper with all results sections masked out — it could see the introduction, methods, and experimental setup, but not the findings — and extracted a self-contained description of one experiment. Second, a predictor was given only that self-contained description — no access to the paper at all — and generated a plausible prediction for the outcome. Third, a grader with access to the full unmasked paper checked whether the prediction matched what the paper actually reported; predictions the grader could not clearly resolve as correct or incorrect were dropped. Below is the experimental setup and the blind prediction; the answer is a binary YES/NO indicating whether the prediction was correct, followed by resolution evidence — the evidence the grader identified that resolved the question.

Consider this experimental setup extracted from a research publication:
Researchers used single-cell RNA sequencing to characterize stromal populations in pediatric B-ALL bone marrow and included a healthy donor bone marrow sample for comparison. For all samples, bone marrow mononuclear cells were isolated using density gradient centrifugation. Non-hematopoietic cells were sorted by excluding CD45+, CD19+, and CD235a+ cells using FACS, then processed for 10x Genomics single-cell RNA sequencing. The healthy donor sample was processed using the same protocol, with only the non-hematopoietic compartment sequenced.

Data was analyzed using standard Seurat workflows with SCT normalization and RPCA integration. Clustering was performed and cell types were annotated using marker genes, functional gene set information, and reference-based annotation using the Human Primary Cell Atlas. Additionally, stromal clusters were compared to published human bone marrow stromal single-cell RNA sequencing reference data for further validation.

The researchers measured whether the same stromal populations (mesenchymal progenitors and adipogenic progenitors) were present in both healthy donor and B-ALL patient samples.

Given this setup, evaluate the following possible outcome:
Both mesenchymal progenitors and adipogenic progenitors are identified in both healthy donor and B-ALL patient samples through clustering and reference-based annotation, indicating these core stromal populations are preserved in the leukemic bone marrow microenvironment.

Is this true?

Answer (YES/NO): YES